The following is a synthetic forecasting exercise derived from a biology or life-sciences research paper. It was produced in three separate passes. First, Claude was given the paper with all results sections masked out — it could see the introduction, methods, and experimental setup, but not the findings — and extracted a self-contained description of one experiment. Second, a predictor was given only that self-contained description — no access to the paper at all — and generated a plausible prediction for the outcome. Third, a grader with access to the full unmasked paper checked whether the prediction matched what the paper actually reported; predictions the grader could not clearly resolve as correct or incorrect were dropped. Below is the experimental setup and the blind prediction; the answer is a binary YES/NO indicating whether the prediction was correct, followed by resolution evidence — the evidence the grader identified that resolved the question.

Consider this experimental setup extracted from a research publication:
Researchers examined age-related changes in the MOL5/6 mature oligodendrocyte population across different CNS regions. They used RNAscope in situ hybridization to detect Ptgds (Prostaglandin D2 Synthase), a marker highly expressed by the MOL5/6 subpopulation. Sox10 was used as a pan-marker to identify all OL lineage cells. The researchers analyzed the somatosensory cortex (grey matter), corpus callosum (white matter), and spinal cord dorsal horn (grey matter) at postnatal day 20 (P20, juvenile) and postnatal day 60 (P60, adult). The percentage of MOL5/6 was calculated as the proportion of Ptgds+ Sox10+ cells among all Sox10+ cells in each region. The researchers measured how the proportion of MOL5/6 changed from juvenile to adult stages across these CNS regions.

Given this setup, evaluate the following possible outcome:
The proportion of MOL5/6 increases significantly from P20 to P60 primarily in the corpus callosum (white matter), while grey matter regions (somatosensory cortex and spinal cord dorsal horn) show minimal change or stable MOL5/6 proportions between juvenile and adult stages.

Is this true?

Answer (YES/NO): NO